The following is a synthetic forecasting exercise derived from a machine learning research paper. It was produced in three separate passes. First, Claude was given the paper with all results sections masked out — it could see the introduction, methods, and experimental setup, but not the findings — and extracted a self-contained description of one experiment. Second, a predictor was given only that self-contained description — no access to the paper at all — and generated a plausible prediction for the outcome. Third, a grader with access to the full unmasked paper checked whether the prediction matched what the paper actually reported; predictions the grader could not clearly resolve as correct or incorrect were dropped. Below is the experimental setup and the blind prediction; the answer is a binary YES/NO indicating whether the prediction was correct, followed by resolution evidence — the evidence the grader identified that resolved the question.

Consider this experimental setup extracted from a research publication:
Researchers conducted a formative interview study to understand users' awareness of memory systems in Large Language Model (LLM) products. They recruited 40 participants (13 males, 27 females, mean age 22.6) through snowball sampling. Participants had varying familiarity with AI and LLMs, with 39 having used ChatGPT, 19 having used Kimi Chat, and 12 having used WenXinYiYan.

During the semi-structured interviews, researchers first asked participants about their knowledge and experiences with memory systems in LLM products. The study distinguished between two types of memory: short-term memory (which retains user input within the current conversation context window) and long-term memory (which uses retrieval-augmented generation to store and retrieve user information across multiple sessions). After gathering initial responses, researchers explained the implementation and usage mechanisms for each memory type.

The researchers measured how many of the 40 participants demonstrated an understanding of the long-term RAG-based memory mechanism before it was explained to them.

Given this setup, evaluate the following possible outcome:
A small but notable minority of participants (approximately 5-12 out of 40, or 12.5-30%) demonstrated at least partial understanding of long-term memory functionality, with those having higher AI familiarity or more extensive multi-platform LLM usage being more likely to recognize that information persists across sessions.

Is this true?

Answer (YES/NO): YES